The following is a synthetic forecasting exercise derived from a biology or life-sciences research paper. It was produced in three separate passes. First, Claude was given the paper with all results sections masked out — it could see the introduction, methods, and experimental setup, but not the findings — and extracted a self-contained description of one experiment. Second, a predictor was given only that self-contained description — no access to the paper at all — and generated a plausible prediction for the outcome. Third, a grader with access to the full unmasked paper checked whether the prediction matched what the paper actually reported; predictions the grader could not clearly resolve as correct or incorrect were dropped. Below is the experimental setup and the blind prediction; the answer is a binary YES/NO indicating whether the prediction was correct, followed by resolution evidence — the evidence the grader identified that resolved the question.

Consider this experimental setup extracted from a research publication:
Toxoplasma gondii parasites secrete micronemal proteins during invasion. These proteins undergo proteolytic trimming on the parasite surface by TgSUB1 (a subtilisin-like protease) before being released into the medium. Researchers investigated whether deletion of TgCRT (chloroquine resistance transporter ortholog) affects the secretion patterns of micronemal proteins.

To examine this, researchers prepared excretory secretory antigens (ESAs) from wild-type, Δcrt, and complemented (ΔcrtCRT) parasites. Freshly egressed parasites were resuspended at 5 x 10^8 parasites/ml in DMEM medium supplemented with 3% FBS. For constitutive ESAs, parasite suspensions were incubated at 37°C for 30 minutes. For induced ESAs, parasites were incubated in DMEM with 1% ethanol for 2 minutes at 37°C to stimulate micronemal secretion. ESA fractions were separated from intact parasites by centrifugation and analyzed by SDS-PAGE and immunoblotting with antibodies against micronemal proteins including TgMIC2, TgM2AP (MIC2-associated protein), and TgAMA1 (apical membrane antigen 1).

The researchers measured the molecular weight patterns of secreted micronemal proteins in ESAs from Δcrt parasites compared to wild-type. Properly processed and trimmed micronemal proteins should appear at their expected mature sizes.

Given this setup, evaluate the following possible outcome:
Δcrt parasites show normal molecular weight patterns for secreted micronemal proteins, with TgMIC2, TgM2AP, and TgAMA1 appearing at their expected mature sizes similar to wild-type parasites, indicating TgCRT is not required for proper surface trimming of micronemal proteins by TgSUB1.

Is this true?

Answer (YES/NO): NO